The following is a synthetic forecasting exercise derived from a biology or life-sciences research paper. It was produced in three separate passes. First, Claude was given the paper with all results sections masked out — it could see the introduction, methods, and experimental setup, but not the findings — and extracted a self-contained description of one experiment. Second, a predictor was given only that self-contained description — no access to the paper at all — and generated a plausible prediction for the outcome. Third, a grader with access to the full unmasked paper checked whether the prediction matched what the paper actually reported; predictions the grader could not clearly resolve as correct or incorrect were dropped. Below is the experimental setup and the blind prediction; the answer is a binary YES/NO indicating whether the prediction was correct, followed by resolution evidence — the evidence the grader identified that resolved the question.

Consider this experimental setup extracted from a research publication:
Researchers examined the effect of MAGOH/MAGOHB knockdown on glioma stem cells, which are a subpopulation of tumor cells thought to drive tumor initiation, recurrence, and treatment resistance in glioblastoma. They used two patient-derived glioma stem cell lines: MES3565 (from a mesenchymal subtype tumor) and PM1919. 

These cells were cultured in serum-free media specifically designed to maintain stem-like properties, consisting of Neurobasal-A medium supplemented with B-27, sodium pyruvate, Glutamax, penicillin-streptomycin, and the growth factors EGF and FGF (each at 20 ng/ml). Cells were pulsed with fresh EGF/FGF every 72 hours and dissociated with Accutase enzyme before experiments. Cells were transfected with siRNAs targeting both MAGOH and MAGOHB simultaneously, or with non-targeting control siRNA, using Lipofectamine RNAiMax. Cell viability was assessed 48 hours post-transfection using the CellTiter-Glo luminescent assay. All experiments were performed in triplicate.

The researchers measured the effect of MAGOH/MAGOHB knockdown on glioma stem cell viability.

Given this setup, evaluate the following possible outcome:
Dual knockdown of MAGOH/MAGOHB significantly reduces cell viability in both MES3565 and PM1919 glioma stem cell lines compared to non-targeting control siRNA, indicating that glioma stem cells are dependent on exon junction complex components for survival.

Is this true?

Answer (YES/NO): YES